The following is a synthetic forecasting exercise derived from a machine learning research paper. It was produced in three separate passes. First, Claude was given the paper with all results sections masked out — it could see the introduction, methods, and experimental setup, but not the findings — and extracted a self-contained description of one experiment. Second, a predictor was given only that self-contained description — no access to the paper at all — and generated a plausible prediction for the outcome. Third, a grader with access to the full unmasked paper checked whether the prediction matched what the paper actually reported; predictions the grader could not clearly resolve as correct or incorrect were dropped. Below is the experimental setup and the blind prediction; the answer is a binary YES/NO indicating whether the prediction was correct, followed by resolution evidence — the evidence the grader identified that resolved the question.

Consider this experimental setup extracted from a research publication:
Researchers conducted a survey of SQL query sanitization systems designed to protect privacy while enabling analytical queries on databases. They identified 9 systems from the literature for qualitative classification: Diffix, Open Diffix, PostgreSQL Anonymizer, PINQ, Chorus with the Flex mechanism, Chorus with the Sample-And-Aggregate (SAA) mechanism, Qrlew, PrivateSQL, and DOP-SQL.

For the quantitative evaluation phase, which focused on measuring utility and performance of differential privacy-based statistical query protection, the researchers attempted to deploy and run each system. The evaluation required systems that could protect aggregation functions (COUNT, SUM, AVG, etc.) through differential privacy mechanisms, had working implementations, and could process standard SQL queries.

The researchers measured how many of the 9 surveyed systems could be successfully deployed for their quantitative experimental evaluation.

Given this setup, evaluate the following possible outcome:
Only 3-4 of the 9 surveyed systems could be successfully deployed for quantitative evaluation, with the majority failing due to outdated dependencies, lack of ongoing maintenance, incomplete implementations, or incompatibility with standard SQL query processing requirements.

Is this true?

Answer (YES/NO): YES